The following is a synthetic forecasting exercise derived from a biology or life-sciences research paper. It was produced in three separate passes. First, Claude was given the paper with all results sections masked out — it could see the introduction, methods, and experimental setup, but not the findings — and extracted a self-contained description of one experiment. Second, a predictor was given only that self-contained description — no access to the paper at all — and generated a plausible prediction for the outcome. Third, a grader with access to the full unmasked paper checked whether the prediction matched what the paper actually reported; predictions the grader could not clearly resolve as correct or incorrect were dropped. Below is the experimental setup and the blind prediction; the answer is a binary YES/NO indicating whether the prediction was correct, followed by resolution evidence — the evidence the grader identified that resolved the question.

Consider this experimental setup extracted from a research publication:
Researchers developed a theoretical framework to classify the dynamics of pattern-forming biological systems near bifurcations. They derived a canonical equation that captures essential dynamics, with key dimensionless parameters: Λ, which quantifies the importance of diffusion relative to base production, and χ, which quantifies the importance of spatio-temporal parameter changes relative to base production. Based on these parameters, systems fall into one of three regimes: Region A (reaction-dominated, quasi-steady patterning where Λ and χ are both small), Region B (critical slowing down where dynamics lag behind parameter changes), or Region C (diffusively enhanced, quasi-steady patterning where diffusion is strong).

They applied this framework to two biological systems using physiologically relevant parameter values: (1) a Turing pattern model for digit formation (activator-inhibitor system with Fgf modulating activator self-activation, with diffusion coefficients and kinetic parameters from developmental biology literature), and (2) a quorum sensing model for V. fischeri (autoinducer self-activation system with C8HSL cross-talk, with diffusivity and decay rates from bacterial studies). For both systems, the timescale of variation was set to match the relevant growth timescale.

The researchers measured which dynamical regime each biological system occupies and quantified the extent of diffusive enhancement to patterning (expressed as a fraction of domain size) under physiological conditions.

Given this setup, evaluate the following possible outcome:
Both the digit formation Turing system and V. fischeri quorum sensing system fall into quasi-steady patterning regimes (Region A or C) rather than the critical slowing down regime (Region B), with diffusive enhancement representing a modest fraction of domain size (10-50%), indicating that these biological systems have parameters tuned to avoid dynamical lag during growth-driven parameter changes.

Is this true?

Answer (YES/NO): NO